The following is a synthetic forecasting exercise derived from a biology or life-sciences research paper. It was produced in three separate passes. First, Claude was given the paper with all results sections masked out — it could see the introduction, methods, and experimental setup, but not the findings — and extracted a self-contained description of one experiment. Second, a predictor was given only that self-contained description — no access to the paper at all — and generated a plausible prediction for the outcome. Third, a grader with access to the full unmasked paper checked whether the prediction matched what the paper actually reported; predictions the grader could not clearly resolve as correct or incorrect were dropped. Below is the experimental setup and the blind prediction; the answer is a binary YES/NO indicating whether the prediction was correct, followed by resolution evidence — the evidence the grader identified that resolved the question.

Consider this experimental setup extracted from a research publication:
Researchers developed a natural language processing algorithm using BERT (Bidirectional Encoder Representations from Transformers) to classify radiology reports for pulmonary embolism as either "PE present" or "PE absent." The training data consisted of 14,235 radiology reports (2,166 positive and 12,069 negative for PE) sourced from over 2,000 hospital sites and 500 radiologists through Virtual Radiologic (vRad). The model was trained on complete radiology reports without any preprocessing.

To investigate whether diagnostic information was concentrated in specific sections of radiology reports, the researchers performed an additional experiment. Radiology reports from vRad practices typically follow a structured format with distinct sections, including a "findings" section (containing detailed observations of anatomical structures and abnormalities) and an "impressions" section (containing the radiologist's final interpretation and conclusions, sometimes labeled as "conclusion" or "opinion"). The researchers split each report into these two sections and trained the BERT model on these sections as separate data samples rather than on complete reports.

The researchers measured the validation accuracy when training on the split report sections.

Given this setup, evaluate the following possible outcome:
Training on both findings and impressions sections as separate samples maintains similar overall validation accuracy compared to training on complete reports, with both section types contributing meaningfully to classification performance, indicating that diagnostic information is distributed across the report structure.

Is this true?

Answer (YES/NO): NO